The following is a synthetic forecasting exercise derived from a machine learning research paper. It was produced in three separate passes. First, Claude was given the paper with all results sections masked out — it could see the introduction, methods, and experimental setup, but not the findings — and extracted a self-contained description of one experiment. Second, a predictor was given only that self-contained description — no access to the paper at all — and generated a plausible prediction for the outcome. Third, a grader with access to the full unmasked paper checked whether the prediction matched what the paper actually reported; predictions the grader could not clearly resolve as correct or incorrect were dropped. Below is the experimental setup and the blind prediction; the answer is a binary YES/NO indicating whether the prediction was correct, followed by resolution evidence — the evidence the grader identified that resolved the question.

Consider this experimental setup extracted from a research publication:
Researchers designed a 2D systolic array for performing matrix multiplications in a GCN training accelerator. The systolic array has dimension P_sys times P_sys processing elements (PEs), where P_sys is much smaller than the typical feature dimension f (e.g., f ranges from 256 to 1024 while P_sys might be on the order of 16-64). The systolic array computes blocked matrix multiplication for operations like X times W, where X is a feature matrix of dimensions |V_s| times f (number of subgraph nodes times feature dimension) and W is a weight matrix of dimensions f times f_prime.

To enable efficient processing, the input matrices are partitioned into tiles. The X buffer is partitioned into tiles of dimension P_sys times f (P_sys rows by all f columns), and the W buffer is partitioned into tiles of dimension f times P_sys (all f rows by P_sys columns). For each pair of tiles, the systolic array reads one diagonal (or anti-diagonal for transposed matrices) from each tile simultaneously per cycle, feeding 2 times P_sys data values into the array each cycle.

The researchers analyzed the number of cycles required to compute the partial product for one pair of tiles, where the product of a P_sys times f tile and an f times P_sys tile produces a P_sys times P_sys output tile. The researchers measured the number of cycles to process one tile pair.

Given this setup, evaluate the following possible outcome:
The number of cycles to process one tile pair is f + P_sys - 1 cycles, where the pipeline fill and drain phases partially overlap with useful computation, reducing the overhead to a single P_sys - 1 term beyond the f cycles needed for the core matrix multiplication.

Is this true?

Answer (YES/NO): YES